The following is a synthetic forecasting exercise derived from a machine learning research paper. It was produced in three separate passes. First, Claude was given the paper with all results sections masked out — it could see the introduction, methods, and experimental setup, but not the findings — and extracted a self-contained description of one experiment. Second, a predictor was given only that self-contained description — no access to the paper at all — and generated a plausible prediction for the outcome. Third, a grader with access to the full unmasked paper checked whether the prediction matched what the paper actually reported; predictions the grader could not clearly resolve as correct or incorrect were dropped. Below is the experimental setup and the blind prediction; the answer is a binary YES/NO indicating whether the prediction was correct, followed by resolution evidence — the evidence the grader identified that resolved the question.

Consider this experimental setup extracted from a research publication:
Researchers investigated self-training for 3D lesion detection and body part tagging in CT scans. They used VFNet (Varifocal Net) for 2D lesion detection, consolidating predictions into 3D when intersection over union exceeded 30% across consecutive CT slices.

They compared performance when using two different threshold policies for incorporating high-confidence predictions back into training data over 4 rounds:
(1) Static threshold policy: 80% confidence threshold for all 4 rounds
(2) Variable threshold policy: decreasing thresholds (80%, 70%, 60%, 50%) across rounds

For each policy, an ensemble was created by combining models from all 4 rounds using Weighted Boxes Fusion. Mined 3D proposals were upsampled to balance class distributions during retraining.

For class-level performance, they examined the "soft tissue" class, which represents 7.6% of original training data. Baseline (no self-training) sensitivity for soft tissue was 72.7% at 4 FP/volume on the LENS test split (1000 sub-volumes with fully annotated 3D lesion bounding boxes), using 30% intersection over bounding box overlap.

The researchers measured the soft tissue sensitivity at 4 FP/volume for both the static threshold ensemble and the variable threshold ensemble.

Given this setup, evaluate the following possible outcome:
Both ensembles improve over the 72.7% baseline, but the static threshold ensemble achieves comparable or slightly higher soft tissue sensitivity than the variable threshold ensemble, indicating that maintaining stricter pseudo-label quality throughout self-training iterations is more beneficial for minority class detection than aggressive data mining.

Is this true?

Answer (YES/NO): NO